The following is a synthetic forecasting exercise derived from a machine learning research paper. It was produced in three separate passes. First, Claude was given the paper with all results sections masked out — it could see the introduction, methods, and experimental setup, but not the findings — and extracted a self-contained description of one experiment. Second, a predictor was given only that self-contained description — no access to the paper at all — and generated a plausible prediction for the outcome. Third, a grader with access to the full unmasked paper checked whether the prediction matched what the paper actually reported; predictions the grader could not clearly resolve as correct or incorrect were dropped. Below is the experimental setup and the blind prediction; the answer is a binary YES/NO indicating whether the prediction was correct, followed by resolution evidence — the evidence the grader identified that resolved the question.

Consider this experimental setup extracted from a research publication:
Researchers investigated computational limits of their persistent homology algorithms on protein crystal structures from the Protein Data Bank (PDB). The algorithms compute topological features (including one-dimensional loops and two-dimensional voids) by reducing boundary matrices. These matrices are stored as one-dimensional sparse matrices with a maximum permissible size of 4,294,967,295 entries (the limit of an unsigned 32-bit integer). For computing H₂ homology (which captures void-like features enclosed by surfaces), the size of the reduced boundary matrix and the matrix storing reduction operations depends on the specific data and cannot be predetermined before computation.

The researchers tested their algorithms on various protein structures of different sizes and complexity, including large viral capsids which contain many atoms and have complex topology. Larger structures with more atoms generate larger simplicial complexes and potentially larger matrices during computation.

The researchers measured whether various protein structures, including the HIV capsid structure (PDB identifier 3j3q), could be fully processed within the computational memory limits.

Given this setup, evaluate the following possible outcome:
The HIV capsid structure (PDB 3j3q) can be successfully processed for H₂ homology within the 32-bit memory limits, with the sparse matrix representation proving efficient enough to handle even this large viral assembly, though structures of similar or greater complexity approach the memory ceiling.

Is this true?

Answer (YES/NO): NO